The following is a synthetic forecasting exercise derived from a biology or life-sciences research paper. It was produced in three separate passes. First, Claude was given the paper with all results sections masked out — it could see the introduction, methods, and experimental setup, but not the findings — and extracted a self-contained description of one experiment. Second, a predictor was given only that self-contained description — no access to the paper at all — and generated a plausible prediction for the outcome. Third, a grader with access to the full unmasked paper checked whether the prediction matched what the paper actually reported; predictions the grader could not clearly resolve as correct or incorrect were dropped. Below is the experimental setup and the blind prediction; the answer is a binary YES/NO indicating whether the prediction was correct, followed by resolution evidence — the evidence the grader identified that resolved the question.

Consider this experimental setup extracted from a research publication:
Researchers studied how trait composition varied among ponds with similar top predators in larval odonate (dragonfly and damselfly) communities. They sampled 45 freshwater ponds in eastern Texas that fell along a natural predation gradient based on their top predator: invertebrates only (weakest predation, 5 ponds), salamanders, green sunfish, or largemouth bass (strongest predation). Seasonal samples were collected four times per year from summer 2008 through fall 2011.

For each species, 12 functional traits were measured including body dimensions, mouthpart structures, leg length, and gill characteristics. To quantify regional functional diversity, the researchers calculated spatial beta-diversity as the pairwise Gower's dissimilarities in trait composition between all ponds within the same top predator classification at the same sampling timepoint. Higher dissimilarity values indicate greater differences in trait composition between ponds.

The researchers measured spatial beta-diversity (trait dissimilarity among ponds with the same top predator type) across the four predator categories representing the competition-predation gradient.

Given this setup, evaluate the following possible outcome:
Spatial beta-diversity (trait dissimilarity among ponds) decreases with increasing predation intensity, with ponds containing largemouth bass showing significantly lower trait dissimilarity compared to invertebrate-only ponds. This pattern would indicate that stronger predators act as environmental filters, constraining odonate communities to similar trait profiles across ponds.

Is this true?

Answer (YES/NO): NO